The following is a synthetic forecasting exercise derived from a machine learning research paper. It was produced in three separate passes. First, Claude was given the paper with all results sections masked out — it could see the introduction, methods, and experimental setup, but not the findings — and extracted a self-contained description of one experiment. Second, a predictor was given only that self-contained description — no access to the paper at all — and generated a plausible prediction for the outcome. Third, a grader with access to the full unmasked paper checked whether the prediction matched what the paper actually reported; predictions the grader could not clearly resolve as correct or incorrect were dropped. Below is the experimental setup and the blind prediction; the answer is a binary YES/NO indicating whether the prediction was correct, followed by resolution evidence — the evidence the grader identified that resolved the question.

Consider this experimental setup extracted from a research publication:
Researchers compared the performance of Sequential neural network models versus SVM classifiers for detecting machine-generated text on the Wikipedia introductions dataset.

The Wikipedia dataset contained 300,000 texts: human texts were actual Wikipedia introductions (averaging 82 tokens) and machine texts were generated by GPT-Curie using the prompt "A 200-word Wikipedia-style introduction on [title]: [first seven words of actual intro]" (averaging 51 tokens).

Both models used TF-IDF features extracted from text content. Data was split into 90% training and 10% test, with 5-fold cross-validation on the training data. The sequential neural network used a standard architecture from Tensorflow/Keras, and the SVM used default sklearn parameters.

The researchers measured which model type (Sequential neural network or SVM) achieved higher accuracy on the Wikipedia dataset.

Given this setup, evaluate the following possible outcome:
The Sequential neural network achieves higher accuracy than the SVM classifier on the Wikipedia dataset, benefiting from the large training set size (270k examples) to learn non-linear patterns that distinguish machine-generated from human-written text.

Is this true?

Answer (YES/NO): YES